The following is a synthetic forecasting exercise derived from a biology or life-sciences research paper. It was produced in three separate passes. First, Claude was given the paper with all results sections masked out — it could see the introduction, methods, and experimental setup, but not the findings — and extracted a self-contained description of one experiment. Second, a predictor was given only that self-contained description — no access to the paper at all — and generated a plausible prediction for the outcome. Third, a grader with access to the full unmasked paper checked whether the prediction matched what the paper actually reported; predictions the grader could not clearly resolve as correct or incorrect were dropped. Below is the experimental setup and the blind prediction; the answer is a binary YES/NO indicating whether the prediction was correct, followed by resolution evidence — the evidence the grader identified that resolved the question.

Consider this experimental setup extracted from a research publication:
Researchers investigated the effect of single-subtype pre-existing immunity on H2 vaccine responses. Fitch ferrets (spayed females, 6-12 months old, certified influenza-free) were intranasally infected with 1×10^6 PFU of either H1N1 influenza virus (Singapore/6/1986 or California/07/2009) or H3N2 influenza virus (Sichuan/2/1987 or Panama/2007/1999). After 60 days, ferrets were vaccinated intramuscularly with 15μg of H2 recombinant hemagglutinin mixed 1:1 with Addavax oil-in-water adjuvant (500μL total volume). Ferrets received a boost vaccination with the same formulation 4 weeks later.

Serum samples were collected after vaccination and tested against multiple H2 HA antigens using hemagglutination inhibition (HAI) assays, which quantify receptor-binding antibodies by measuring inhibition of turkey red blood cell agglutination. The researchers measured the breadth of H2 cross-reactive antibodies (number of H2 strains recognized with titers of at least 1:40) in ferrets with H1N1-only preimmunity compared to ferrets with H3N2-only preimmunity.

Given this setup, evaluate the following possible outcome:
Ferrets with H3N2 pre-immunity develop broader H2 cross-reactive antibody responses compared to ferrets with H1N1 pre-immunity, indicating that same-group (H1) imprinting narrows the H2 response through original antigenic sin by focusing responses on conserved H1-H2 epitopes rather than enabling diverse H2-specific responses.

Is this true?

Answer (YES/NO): NO